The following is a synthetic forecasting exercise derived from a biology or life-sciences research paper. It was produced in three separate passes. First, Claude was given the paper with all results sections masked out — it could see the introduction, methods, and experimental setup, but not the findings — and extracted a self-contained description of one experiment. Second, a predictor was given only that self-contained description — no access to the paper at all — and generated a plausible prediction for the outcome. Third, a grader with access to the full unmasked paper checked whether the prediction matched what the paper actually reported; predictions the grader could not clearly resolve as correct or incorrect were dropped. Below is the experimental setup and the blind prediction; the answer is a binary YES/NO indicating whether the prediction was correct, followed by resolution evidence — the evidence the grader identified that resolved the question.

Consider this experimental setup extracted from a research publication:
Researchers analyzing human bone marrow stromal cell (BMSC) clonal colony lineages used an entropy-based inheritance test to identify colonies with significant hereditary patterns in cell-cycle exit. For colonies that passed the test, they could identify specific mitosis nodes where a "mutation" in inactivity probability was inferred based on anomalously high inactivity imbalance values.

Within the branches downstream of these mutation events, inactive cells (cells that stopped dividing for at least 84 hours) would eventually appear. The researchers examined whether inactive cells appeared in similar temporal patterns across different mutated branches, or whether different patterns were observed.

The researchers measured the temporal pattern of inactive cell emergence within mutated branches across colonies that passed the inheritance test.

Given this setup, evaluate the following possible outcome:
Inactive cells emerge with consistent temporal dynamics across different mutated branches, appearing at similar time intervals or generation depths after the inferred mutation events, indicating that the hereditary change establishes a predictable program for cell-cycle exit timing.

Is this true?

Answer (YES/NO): NO